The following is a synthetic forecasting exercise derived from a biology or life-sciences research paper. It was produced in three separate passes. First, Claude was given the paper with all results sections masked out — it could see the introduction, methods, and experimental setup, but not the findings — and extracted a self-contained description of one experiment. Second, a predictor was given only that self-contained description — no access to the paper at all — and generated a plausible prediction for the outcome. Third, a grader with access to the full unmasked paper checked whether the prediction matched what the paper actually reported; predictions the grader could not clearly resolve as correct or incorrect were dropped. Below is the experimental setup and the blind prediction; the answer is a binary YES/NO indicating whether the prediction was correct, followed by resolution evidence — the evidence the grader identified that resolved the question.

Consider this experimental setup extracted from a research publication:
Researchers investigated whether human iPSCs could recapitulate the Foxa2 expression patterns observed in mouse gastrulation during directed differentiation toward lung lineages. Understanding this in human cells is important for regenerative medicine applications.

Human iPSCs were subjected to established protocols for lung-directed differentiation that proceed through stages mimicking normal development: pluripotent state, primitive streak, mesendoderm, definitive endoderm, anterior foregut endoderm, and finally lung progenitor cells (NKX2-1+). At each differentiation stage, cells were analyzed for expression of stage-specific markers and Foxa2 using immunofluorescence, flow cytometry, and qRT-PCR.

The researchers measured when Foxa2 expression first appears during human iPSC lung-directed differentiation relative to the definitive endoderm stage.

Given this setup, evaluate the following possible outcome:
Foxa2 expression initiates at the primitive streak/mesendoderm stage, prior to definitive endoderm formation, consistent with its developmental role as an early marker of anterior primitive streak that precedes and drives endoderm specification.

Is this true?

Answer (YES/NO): YES